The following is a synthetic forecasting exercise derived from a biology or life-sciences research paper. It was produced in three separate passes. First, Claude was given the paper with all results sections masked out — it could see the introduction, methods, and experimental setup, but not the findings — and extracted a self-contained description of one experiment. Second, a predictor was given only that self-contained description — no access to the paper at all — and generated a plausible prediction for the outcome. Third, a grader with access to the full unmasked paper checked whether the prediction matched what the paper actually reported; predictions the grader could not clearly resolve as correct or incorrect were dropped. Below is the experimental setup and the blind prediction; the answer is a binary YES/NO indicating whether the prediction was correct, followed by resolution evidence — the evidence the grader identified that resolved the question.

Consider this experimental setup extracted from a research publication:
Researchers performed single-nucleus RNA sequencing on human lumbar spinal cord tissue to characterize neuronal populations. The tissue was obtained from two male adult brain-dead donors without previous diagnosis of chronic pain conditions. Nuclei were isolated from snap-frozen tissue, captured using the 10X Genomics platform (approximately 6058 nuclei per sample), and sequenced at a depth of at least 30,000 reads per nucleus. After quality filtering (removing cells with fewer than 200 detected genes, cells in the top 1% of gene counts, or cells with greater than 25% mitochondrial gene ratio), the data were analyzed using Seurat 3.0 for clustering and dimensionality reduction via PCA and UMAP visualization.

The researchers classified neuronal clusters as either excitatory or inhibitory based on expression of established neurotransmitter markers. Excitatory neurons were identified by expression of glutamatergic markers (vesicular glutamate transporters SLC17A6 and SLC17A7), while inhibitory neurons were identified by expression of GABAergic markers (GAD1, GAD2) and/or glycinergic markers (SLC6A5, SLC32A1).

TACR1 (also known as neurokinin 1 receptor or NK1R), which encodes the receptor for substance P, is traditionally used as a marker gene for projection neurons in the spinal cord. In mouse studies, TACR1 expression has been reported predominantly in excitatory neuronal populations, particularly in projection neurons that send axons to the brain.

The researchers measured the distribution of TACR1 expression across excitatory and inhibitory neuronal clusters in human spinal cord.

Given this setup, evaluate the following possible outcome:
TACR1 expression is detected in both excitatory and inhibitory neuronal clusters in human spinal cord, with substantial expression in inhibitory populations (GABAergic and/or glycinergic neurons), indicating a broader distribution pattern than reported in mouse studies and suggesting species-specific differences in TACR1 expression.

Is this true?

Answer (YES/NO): YES